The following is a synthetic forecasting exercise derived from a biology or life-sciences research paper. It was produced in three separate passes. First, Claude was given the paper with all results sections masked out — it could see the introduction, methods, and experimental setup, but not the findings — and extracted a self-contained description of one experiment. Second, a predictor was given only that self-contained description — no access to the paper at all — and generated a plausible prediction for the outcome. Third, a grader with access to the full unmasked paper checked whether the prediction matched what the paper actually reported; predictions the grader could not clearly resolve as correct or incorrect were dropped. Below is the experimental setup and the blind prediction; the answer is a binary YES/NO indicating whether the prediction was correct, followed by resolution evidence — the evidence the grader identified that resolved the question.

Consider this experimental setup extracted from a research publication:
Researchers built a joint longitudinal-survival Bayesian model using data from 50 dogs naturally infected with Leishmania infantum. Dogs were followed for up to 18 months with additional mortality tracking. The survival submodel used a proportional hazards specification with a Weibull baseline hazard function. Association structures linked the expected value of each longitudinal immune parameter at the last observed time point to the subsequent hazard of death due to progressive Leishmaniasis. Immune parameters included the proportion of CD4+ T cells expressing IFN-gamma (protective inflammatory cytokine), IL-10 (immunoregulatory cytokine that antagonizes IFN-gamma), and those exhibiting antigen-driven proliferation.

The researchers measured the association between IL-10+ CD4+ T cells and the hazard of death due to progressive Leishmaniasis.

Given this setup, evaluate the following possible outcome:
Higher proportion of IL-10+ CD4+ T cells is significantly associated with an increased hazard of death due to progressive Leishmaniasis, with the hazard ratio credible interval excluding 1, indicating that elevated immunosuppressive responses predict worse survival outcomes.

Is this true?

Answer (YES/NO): YES